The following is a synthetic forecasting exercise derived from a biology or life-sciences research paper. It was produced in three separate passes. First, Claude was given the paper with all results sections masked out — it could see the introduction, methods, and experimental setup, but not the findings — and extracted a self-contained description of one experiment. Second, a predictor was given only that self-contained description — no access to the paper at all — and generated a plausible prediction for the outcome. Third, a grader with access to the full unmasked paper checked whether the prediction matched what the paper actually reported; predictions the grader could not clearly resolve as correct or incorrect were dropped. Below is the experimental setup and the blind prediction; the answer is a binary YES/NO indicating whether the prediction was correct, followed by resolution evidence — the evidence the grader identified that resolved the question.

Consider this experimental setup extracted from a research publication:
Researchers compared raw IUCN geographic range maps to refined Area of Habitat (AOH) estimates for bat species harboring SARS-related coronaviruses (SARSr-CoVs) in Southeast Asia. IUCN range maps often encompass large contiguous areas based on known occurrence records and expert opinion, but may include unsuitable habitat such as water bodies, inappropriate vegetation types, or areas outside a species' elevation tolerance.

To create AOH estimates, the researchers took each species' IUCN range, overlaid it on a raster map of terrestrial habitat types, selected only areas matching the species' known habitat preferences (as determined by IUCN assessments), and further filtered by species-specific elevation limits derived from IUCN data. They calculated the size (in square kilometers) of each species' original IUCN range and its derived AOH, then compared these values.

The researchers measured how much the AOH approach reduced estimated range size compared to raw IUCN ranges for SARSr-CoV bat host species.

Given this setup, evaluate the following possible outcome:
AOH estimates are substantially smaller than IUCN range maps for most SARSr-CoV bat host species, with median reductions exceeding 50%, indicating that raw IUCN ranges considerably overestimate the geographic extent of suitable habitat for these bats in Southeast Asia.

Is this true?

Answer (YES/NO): YES